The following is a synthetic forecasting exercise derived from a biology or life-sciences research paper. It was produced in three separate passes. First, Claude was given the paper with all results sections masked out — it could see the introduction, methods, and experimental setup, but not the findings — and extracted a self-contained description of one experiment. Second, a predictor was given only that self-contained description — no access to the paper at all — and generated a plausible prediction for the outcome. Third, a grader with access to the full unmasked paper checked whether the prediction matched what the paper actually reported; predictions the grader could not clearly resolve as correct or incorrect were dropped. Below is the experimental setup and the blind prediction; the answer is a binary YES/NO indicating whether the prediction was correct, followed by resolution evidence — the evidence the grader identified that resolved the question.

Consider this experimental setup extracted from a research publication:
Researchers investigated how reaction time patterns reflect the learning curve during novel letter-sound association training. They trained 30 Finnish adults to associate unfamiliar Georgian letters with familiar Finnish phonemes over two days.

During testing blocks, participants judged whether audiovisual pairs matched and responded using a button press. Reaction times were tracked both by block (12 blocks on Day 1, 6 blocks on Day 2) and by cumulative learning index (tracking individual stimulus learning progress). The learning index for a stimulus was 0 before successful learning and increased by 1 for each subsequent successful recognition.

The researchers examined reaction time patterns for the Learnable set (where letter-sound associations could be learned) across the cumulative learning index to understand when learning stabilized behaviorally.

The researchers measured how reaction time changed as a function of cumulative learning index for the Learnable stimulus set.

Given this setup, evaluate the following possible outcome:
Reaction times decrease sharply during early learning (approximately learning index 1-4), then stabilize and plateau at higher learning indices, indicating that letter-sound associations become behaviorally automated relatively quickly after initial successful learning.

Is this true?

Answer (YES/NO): YES